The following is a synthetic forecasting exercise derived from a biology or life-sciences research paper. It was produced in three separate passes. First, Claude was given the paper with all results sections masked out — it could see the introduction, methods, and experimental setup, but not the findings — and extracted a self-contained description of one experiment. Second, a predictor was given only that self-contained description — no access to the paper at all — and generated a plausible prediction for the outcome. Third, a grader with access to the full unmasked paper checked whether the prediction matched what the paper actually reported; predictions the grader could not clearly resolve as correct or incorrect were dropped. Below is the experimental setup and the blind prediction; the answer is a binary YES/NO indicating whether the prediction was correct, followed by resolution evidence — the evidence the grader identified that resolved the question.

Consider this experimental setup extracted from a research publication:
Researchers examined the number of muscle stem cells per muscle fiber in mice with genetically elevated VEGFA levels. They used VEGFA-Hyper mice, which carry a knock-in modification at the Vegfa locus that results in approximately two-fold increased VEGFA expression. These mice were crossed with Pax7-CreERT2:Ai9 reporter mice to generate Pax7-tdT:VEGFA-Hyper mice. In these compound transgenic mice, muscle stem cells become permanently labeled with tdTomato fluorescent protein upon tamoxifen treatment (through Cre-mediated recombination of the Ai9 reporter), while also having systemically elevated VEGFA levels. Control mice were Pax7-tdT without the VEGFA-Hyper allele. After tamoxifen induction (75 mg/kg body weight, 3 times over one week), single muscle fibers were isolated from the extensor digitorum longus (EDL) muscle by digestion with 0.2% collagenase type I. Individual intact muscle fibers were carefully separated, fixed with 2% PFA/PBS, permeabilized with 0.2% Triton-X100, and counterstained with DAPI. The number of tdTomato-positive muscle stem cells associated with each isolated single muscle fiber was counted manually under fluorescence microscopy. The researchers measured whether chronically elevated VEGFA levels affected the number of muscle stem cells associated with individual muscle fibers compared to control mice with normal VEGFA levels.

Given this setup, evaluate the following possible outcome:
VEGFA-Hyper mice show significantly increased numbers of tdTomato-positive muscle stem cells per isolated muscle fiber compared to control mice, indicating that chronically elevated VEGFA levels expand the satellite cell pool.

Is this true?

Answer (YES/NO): YES